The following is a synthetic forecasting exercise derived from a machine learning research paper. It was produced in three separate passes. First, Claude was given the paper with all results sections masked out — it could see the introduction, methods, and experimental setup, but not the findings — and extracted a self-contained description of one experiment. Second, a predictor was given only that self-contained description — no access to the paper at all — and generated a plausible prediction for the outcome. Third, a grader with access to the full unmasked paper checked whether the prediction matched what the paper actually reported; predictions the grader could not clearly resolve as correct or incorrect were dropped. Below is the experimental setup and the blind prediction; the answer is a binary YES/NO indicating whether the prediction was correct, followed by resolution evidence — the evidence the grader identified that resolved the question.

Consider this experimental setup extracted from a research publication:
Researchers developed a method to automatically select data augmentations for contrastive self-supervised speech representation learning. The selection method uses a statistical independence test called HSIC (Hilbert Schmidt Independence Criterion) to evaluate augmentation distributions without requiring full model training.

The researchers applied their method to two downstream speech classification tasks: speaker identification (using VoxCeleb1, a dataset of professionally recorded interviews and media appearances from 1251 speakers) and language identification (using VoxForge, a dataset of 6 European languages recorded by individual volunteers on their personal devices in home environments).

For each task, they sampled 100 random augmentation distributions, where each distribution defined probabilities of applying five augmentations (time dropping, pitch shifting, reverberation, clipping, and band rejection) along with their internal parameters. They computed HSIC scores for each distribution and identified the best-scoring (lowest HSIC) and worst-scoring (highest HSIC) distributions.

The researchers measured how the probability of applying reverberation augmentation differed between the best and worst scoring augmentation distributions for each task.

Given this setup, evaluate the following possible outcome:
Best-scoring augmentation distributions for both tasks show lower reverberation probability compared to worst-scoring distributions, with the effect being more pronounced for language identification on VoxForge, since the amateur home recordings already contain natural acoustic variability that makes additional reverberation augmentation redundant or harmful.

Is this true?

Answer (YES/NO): NO